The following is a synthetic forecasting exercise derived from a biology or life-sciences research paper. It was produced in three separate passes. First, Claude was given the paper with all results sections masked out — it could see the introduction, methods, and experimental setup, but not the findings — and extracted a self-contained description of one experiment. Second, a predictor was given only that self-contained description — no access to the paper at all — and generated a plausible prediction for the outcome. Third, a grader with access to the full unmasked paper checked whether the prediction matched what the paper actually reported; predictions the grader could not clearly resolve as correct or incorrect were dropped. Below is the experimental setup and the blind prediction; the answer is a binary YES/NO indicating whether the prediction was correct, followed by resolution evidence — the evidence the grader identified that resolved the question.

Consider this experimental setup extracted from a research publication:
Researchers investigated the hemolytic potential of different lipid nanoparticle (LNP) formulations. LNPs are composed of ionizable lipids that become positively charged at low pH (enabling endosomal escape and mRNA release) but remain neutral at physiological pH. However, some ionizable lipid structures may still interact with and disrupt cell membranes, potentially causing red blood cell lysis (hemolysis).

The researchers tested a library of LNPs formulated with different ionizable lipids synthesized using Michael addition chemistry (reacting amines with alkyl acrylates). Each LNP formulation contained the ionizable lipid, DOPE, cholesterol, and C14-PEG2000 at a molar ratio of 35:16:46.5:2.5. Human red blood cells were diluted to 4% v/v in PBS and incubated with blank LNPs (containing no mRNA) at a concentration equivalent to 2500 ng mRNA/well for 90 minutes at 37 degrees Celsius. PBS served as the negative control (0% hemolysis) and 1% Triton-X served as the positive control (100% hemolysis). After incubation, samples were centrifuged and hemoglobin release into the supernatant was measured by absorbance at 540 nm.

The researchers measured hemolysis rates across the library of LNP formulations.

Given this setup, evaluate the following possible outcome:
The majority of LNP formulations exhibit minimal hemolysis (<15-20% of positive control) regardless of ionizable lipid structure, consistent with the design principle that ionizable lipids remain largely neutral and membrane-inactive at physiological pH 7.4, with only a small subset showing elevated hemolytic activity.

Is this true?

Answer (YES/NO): NO